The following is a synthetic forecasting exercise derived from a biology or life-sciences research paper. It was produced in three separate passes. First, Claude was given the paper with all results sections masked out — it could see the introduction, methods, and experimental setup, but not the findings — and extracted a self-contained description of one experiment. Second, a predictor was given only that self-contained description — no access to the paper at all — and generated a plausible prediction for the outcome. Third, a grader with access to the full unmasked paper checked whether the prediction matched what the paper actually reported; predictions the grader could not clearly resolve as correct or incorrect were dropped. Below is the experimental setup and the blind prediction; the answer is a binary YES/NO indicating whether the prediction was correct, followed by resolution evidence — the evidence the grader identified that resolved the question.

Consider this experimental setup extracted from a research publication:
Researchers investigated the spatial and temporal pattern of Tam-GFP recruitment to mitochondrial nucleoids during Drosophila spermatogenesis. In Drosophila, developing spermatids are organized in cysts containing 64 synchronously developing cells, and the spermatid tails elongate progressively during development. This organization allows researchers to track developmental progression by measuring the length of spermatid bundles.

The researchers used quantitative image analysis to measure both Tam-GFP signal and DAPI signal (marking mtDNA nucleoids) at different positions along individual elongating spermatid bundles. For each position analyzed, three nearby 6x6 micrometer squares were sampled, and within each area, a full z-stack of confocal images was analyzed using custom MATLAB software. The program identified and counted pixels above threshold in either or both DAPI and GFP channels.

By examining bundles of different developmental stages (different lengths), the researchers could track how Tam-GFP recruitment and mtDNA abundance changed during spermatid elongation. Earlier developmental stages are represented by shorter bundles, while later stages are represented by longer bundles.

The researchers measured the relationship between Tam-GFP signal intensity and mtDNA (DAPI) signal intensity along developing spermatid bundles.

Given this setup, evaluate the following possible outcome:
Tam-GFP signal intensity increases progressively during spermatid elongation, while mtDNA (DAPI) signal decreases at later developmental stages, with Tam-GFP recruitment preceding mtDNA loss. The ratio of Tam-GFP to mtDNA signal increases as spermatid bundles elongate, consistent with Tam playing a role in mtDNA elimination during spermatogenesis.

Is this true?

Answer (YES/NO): NO